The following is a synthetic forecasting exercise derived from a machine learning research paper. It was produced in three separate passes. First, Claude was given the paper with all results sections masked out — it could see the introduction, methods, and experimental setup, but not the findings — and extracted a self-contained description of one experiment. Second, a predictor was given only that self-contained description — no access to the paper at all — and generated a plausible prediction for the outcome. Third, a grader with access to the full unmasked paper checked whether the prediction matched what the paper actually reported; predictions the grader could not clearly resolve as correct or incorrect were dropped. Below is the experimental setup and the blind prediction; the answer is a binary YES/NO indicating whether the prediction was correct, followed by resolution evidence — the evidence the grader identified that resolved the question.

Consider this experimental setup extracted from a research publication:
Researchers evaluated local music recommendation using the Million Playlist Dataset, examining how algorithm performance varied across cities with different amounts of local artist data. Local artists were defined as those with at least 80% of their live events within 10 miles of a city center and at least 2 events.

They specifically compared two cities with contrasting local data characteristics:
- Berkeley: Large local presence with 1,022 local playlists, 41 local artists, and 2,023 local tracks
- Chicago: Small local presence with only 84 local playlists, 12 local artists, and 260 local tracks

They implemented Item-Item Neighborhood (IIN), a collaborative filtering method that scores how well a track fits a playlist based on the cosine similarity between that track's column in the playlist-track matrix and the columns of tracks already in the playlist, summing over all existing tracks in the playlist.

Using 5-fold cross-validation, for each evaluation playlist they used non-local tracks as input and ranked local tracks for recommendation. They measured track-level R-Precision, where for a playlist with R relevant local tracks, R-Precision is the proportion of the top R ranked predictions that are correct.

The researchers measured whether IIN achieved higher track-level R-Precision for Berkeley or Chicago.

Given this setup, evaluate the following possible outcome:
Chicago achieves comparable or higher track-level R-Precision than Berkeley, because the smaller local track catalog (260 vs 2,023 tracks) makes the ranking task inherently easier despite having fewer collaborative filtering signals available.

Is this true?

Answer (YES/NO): NO